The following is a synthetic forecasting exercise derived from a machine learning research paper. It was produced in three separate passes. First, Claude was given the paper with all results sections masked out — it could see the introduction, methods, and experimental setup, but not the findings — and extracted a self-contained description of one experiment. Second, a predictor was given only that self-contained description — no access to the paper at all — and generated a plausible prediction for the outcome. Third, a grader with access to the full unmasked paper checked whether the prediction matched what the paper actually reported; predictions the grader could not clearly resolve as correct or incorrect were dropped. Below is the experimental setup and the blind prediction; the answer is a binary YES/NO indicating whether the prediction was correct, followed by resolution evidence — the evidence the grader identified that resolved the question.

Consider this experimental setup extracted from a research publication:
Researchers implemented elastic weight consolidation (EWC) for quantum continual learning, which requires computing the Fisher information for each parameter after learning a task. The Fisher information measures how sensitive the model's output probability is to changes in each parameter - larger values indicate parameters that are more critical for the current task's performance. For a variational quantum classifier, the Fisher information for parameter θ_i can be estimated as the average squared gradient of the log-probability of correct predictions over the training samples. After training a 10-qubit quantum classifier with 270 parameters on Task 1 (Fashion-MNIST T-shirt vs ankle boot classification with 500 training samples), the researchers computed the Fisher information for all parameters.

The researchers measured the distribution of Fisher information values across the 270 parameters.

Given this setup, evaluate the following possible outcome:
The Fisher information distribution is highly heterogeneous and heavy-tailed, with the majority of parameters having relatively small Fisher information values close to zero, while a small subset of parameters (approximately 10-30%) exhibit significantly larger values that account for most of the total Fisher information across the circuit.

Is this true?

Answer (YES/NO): NO